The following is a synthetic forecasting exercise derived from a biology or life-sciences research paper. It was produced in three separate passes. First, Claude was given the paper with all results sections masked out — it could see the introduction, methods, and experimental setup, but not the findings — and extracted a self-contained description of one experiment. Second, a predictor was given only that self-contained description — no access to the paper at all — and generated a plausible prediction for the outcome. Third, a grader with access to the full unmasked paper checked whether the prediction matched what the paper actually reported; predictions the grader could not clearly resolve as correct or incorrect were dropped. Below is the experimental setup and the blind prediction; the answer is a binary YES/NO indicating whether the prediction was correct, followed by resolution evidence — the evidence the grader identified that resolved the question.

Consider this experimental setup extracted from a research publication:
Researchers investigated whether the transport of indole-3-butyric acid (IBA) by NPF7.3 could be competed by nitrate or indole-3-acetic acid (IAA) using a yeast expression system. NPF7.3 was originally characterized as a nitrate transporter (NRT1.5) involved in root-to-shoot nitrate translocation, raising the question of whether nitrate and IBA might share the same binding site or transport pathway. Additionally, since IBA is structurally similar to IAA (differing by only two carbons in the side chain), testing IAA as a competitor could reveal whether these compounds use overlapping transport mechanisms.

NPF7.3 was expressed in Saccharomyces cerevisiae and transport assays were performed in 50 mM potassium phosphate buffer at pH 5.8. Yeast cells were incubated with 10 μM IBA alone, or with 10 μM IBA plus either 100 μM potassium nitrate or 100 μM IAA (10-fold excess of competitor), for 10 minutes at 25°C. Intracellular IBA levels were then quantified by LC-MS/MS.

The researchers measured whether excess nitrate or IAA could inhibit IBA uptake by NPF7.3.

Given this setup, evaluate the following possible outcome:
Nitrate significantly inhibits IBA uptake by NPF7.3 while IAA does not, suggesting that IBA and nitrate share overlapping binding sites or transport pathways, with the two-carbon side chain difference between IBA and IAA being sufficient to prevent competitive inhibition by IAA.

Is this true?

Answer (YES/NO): NO